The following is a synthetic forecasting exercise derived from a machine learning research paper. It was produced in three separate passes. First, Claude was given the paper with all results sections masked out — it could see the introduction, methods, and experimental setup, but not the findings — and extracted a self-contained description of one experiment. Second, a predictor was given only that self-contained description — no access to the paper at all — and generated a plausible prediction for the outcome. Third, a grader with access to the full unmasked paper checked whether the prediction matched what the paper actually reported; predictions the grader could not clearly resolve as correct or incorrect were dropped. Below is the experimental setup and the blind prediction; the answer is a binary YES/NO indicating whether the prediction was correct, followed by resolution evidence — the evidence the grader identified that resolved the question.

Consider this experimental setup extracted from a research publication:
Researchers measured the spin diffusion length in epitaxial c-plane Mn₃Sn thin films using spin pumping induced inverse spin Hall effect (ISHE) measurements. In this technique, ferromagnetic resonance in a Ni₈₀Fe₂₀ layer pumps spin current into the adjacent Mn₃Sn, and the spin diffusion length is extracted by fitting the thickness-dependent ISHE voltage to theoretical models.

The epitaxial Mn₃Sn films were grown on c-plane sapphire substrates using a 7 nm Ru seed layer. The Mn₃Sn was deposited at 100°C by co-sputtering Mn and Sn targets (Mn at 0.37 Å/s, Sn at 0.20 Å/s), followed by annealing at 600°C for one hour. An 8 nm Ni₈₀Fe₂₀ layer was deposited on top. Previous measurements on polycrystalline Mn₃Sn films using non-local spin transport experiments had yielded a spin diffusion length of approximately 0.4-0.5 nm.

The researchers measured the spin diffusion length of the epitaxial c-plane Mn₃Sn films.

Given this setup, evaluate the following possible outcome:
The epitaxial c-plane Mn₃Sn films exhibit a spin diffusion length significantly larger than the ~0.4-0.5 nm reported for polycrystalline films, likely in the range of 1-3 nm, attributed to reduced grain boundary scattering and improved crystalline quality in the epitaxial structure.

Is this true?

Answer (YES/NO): NO